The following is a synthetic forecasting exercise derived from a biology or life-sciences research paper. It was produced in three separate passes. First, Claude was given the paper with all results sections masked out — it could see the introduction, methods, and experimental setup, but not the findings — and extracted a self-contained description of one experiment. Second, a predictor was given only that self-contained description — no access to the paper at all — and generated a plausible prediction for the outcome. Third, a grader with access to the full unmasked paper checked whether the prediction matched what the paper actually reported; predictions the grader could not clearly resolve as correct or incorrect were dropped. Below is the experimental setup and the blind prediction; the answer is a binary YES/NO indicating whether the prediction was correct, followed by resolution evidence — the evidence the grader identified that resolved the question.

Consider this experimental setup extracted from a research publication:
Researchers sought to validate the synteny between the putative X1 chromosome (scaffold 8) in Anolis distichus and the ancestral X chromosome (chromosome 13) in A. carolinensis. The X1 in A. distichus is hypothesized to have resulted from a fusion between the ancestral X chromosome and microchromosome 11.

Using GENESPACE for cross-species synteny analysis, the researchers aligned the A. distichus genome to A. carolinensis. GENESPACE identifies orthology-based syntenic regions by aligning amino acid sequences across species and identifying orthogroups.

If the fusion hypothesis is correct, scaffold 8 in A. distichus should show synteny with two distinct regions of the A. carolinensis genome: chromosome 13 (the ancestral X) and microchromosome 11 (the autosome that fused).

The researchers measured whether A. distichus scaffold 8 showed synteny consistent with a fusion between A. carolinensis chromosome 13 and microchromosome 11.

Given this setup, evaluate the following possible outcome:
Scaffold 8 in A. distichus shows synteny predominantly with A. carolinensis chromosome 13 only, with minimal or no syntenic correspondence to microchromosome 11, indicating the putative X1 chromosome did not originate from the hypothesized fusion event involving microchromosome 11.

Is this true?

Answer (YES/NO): NO